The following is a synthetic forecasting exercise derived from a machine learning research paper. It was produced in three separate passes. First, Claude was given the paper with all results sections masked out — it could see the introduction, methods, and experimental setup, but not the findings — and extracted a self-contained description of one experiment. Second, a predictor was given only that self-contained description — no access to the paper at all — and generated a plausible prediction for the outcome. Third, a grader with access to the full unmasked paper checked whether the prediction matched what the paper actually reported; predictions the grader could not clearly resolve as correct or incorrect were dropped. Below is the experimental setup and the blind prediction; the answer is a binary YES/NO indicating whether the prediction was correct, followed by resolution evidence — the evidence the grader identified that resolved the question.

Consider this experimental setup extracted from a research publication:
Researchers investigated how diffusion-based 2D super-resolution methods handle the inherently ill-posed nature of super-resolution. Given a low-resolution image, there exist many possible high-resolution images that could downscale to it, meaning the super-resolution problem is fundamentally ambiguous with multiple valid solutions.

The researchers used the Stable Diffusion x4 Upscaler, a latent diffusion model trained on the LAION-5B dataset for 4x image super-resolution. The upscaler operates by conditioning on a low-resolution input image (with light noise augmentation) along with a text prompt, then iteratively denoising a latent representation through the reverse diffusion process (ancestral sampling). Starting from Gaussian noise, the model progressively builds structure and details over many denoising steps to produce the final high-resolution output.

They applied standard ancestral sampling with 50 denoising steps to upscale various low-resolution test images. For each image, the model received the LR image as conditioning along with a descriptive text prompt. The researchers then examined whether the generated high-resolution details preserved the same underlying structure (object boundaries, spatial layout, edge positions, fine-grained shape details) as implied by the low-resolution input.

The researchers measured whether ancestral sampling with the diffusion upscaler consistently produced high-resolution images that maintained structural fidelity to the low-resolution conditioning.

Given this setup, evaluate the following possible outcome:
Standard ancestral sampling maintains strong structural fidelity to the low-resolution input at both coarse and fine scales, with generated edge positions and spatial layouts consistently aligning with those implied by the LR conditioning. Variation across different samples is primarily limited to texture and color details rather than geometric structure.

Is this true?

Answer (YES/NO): NO